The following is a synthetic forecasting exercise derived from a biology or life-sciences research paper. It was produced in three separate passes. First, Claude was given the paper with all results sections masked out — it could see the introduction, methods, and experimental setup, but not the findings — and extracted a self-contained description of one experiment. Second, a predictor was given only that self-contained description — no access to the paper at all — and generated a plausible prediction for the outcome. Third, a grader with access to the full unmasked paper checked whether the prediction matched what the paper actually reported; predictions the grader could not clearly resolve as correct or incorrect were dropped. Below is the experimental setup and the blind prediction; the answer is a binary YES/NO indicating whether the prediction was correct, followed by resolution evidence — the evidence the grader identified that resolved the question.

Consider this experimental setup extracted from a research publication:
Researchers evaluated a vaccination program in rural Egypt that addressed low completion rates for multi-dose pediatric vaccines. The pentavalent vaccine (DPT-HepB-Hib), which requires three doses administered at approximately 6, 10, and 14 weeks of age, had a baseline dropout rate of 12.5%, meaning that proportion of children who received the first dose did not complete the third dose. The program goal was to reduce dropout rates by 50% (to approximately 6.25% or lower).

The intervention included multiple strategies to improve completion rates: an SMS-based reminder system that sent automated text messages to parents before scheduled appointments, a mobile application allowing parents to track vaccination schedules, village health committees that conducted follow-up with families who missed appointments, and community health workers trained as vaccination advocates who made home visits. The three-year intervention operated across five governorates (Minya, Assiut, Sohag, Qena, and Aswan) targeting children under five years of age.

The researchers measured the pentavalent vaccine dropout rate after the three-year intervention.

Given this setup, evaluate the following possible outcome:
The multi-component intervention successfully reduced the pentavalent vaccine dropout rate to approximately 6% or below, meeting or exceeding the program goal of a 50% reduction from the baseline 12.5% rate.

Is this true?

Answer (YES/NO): YES